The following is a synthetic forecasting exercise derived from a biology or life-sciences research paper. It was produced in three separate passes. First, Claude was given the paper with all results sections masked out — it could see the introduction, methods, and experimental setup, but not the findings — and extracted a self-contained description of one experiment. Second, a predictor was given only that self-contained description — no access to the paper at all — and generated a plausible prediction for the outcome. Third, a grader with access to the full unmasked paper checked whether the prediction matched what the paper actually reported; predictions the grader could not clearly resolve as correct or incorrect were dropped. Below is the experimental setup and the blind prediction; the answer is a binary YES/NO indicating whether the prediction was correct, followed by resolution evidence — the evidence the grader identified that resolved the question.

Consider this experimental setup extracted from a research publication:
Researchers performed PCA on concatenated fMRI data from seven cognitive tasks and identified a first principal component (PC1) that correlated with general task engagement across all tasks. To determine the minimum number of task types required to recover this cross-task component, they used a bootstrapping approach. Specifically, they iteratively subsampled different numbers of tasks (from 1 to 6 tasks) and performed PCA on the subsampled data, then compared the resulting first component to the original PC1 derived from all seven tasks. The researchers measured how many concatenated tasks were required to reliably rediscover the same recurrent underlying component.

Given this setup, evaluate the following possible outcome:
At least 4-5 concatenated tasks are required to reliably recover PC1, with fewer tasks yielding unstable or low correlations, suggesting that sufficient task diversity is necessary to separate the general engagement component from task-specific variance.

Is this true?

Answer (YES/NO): YES